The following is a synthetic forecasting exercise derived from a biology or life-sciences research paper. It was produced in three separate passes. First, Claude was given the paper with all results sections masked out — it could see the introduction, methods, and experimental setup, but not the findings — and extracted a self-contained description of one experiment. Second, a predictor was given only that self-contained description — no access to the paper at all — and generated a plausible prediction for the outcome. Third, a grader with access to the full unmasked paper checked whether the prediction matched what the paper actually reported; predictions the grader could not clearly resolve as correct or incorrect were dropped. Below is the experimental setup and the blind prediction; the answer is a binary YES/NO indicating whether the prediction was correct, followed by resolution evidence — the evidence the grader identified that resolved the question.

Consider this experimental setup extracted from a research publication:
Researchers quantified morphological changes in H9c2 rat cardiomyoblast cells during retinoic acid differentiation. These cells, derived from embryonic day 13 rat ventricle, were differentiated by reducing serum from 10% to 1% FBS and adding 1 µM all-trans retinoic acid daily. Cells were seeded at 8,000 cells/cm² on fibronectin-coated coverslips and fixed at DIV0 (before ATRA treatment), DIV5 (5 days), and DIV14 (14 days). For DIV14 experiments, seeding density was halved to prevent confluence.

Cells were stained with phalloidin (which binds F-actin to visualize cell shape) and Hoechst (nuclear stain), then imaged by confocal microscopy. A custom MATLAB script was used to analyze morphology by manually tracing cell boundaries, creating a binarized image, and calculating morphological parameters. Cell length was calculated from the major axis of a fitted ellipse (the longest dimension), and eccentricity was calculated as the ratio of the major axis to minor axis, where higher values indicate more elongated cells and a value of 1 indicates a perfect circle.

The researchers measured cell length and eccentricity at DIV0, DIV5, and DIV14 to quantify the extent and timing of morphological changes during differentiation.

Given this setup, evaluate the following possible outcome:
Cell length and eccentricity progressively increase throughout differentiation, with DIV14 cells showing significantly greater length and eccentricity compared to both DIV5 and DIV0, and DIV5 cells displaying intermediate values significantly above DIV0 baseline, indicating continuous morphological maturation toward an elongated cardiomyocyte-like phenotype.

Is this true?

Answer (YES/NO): NO